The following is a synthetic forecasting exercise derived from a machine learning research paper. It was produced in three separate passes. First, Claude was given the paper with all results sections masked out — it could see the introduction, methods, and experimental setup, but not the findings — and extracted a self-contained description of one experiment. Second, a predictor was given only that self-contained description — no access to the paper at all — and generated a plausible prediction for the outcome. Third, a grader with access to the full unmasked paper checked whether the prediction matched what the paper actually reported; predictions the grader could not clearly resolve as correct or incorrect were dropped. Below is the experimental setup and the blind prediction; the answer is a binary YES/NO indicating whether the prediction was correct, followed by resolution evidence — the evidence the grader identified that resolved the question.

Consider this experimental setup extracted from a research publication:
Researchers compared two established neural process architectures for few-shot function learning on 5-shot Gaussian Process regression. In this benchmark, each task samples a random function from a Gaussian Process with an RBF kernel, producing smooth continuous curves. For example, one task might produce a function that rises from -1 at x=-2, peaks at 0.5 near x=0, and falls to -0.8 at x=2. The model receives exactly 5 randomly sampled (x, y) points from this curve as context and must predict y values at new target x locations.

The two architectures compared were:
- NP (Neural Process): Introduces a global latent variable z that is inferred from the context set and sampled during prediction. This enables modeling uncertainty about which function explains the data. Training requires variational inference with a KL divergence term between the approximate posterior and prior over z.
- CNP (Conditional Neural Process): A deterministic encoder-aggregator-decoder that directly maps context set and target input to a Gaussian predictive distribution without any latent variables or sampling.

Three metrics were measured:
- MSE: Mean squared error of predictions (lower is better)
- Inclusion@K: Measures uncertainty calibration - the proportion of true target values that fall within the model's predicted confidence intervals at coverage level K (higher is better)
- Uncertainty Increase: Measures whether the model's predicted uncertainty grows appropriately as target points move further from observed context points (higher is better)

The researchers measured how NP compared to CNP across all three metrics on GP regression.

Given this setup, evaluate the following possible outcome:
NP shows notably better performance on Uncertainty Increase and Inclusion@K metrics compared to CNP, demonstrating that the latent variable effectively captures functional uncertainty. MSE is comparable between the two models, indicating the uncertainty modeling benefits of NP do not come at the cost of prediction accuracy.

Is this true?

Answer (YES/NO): NO